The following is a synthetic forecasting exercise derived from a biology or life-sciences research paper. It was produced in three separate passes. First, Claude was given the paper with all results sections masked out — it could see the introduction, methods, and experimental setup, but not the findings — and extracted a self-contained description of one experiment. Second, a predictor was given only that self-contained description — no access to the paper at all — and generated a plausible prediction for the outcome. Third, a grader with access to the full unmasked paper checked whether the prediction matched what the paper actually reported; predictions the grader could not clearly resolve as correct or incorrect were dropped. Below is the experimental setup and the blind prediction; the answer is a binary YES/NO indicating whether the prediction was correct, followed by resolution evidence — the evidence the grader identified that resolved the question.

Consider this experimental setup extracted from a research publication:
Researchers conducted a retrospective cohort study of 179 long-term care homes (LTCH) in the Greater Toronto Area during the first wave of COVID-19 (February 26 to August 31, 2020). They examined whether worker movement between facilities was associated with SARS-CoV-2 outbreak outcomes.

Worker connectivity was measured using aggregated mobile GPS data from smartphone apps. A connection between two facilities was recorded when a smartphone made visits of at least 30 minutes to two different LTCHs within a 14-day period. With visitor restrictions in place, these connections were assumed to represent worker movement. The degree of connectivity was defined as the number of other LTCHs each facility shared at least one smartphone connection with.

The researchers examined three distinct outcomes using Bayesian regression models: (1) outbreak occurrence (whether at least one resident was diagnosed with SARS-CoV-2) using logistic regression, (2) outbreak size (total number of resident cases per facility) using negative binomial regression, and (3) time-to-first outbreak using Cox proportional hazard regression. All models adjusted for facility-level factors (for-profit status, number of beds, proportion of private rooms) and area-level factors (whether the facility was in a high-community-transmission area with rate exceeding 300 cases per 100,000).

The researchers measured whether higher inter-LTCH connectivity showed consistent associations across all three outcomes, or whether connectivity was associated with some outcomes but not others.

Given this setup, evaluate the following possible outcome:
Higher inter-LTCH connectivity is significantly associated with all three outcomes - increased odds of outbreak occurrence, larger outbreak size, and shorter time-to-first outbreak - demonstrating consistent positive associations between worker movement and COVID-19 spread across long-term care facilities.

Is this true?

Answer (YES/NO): NO